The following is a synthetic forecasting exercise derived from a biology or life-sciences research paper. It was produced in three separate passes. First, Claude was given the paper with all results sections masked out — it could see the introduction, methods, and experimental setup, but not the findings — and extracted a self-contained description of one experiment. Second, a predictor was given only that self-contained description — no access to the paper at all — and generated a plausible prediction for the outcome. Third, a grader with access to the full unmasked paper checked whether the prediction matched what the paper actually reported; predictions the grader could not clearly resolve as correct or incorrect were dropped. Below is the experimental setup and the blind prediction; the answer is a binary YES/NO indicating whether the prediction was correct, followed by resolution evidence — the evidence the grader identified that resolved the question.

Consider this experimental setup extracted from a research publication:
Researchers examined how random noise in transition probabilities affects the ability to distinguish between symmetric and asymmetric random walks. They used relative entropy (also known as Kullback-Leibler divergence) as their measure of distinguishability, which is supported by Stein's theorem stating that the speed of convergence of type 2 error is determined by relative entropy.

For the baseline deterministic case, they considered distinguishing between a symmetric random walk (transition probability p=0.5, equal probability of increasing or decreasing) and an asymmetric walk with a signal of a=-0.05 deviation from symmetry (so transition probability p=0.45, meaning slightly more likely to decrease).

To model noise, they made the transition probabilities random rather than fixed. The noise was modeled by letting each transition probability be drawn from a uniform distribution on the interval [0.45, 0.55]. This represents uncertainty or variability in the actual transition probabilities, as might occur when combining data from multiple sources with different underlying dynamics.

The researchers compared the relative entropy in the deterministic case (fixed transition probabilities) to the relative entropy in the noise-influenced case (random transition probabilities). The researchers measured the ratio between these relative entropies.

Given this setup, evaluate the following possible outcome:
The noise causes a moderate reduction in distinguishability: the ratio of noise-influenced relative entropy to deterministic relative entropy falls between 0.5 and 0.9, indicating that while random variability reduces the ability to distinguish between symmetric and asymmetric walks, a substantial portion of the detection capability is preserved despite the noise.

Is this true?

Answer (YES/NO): NO